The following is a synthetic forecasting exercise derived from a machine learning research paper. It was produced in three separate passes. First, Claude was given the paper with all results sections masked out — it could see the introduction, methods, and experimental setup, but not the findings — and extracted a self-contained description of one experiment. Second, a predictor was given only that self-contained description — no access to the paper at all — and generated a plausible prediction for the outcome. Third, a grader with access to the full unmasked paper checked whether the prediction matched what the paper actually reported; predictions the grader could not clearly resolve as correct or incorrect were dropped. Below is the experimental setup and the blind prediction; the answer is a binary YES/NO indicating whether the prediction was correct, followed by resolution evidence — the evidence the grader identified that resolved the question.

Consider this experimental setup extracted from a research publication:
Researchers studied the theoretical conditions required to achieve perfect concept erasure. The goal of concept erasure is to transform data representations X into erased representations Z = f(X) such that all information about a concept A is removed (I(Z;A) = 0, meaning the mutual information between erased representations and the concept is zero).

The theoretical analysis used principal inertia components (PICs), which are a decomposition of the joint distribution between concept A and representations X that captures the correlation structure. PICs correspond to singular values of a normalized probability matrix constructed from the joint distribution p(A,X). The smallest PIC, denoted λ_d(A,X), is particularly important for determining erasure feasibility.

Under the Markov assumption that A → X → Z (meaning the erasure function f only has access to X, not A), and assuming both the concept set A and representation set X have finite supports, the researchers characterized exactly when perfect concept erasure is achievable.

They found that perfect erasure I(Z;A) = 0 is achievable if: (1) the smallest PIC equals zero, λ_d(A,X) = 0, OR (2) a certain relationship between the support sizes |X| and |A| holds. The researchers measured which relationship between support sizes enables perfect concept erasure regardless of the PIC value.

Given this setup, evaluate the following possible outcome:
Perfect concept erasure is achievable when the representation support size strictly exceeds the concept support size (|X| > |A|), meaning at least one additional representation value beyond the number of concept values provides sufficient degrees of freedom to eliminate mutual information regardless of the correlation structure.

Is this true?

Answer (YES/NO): YES